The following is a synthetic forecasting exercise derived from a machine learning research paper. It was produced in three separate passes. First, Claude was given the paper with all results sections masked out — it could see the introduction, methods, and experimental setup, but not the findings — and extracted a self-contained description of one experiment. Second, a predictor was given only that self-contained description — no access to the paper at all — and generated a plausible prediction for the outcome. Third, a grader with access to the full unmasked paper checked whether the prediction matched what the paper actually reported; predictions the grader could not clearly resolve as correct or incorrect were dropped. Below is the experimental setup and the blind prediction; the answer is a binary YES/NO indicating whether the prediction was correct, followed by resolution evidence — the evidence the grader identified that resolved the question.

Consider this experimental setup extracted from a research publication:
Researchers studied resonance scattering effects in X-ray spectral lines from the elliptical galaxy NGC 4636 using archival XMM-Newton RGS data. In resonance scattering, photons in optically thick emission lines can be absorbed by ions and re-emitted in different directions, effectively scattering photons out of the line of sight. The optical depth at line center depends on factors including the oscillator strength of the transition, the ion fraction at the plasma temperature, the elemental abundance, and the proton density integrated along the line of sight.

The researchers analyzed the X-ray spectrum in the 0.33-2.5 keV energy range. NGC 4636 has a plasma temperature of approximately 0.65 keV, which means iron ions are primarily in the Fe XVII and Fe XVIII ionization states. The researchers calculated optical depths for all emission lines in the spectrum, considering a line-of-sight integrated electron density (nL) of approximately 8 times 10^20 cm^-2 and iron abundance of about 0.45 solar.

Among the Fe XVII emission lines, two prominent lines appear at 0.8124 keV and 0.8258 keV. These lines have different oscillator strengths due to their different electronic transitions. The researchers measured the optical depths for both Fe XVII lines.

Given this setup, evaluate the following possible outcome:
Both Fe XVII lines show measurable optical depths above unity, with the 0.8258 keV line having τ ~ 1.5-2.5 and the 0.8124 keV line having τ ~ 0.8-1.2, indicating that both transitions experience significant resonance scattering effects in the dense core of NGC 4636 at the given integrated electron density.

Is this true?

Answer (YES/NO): NO